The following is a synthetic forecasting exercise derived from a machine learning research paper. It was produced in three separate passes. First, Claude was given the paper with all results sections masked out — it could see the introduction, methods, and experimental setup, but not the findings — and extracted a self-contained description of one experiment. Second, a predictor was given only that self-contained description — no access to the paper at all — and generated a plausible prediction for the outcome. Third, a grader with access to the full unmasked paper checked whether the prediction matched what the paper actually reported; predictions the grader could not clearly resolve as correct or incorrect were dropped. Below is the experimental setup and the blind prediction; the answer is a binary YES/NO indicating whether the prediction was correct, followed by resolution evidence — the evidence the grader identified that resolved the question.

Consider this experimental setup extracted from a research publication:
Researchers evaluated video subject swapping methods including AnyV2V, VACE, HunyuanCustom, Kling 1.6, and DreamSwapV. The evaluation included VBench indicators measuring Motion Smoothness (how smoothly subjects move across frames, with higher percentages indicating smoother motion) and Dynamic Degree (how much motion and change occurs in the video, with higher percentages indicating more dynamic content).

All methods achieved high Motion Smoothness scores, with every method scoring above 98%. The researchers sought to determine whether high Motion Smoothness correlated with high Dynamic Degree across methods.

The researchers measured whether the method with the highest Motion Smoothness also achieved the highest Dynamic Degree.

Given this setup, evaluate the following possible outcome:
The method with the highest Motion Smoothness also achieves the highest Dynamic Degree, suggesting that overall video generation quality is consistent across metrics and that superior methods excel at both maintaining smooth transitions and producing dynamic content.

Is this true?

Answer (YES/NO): NO